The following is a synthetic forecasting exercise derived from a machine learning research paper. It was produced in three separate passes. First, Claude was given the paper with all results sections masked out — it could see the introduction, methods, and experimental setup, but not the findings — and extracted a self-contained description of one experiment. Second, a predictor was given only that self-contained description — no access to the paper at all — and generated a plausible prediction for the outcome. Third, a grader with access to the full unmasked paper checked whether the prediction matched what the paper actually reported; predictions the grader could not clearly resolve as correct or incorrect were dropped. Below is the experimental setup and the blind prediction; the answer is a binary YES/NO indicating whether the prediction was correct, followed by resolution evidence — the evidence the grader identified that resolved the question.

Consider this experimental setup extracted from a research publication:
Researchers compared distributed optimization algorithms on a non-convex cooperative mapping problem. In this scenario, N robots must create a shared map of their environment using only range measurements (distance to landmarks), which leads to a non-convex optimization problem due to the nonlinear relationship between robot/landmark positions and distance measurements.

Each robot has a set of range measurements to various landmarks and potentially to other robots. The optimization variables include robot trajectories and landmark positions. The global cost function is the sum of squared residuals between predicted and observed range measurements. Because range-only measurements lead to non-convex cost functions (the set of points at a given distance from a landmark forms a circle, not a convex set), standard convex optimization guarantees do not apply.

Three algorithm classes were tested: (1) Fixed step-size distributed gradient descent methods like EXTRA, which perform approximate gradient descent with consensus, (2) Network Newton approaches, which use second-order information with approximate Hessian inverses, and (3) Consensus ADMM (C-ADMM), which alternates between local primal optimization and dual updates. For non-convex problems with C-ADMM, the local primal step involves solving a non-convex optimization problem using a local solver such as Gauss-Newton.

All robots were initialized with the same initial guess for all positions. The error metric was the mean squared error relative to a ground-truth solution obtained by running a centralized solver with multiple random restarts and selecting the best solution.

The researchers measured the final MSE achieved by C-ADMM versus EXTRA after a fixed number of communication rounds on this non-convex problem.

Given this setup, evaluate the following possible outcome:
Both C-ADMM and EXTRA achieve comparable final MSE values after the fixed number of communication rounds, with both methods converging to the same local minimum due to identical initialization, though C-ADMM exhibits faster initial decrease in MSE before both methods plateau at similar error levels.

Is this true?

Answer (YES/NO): NO